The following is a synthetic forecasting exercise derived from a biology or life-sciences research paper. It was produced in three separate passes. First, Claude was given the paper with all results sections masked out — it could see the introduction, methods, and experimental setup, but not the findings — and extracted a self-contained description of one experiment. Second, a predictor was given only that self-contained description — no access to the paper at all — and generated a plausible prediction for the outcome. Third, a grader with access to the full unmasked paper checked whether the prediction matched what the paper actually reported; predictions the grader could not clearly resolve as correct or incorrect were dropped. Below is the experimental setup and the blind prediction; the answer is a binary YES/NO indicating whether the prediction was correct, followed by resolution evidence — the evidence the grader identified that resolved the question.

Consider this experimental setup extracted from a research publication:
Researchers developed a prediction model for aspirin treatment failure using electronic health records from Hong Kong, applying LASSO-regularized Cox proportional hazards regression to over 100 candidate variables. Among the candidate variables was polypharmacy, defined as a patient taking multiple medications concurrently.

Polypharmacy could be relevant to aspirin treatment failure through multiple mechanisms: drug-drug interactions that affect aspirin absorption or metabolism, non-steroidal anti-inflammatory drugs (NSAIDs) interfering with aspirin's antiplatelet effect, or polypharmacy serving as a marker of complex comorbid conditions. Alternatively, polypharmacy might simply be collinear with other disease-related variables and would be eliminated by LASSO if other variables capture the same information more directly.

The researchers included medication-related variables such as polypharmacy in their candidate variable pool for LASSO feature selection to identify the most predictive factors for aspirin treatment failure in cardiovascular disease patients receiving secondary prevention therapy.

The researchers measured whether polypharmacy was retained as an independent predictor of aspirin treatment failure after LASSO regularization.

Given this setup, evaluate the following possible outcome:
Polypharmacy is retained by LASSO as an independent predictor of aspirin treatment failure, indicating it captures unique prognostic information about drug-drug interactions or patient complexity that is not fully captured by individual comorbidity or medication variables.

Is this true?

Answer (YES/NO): YES